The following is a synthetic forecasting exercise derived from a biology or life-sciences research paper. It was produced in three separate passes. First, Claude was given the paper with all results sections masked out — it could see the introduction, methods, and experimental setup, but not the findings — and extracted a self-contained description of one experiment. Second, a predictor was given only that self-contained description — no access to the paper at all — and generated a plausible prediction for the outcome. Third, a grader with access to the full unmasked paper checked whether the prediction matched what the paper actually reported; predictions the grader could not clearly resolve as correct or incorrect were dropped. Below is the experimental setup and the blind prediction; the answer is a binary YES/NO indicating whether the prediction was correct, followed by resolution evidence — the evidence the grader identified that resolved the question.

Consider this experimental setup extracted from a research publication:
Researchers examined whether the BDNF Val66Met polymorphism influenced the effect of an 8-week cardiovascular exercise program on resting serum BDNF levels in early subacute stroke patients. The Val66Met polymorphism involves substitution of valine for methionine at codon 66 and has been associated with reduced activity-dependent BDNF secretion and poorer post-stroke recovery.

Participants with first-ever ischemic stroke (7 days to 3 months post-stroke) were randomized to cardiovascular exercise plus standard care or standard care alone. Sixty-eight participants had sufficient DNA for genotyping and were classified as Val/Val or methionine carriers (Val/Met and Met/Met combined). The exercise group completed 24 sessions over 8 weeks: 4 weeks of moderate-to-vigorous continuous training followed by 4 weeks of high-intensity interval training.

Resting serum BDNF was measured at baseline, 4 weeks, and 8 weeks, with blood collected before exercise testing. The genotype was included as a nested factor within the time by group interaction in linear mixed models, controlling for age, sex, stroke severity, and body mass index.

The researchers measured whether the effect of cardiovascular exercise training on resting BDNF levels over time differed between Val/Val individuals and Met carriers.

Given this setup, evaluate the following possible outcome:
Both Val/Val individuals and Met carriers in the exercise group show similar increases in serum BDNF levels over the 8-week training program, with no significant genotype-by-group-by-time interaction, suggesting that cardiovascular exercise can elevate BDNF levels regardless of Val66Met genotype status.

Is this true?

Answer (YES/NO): NO